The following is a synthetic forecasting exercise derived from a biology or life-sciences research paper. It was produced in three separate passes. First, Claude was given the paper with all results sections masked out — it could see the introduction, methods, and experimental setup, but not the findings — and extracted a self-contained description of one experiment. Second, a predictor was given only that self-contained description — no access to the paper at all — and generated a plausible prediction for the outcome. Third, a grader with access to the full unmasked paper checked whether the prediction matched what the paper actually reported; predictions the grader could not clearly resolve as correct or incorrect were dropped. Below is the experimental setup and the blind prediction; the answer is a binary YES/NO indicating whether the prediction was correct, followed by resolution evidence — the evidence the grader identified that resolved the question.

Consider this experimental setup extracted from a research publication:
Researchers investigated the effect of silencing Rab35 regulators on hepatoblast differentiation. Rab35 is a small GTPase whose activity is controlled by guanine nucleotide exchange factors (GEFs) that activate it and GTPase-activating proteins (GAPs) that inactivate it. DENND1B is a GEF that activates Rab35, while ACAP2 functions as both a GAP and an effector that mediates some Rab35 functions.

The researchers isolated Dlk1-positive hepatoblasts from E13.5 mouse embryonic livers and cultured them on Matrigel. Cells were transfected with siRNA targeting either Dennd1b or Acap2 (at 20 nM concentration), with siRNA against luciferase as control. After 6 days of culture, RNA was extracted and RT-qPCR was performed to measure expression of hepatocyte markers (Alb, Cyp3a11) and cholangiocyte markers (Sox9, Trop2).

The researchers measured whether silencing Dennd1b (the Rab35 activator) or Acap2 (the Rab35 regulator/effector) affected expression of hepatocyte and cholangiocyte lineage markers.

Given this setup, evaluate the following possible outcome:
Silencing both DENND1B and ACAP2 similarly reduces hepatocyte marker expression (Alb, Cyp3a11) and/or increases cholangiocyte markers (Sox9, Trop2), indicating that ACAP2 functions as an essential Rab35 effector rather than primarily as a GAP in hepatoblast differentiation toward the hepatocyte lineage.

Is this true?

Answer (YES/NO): YES